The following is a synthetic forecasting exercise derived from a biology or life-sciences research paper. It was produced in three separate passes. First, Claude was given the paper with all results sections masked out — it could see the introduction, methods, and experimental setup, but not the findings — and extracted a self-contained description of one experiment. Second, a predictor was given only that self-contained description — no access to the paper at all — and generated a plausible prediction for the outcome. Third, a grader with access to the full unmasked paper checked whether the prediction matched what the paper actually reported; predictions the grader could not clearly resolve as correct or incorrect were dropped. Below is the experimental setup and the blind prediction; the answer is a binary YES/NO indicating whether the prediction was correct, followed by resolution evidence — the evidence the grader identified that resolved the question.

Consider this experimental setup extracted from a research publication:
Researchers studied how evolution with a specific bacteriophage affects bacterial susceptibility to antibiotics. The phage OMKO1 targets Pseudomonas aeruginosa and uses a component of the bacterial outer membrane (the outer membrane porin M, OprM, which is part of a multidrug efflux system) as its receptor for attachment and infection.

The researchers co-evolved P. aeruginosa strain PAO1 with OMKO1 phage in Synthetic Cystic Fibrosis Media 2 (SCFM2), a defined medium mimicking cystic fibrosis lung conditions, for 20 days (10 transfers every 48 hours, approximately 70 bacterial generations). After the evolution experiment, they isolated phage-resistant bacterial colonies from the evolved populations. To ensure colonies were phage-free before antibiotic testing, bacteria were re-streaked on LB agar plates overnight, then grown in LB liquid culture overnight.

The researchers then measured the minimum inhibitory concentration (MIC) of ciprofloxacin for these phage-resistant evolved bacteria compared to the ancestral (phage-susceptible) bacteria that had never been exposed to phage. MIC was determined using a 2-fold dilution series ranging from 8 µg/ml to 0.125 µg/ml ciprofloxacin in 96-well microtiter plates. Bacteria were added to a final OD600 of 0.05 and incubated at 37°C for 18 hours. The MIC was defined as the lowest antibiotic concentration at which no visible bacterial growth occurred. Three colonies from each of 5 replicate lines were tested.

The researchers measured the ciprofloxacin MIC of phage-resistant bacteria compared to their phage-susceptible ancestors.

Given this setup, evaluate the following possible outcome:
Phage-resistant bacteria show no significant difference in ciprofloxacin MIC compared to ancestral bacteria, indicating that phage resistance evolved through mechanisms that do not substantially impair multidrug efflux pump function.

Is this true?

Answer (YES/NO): NO